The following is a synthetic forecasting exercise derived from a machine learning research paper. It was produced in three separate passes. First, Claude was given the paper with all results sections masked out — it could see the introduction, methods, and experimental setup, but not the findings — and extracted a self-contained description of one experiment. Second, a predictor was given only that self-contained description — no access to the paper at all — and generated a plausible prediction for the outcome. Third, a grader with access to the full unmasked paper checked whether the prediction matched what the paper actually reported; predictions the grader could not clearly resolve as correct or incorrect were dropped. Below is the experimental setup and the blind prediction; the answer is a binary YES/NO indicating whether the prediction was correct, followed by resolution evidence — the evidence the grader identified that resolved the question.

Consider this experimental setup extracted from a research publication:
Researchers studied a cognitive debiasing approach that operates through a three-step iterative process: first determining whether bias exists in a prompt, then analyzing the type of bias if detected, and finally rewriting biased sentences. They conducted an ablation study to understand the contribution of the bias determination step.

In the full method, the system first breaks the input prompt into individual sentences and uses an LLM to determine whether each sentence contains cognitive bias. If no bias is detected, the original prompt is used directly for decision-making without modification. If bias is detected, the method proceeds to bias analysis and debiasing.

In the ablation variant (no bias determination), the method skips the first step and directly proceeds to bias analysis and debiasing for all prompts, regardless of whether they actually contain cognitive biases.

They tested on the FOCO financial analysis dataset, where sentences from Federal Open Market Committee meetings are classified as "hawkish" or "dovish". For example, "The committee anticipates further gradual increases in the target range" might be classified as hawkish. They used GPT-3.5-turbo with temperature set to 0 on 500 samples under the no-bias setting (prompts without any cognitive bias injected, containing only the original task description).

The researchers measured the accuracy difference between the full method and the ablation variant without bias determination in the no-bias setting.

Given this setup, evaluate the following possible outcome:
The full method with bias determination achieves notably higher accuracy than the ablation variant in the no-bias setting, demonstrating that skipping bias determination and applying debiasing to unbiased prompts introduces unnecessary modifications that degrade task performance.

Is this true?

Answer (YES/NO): NO